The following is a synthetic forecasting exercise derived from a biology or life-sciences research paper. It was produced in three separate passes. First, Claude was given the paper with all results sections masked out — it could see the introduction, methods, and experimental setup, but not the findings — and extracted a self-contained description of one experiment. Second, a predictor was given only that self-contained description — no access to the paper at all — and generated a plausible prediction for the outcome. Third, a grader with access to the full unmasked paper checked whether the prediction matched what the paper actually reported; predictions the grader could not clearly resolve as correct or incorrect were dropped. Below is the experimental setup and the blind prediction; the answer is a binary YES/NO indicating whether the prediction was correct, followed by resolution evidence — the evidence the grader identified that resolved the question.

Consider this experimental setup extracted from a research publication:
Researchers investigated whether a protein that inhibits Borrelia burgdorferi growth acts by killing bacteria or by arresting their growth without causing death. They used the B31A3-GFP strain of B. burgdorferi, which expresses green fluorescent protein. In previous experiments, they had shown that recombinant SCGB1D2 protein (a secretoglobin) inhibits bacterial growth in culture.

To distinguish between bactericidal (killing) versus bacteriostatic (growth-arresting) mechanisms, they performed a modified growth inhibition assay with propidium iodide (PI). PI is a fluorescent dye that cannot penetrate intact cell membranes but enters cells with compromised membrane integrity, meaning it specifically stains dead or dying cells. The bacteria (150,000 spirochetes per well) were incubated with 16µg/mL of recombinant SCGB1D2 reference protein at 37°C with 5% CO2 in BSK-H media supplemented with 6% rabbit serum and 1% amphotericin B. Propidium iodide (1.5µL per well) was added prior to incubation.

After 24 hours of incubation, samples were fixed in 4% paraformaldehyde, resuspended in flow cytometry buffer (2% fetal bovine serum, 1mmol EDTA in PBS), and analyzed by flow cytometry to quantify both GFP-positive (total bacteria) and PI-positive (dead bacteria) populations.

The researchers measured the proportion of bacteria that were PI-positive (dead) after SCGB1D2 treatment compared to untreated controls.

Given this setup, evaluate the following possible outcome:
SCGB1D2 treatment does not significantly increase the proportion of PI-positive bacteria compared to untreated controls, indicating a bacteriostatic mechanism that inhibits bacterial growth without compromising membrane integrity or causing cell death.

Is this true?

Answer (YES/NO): NO